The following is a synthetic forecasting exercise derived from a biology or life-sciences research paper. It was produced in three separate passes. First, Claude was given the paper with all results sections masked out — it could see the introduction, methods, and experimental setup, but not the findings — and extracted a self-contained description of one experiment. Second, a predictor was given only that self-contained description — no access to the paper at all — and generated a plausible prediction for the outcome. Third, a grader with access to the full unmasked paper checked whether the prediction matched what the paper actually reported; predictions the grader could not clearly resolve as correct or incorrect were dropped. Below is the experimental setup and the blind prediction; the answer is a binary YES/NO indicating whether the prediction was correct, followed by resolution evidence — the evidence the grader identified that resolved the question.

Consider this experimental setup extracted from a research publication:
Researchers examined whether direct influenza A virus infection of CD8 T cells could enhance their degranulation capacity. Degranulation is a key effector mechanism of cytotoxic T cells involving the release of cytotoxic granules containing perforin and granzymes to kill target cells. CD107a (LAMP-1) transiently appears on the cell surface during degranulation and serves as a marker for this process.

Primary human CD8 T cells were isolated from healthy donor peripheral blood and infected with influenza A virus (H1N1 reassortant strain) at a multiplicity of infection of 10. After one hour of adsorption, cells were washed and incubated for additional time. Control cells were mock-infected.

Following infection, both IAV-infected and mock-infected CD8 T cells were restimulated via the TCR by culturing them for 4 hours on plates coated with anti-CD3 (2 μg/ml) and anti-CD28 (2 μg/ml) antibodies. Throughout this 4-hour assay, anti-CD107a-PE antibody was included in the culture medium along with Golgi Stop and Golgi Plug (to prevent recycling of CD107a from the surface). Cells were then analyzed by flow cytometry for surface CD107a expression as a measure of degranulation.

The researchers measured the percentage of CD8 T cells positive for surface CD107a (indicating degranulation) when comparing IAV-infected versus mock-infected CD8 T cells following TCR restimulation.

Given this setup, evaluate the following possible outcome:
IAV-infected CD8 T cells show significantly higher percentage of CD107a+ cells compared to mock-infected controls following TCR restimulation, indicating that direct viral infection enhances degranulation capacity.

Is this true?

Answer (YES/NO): YES